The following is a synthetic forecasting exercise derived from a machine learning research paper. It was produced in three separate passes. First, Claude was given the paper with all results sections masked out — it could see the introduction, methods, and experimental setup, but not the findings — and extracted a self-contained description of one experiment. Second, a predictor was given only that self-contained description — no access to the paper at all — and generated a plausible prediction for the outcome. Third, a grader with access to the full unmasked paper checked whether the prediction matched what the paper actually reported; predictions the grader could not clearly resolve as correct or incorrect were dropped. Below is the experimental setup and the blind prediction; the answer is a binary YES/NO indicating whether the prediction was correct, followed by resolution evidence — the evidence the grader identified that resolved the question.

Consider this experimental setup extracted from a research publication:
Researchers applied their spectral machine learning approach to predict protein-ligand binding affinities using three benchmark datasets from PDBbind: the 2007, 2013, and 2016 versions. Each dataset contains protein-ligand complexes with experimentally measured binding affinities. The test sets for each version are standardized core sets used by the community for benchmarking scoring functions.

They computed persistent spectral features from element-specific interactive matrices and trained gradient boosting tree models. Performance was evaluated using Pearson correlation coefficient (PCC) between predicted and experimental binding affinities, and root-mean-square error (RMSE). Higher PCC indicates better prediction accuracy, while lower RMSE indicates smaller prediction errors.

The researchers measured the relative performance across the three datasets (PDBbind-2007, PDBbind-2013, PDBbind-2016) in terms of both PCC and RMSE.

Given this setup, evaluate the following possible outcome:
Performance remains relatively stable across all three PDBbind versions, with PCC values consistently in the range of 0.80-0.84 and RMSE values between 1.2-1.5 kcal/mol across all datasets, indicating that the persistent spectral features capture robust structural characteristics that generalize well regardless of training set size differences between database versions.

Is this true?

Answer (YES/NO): NO